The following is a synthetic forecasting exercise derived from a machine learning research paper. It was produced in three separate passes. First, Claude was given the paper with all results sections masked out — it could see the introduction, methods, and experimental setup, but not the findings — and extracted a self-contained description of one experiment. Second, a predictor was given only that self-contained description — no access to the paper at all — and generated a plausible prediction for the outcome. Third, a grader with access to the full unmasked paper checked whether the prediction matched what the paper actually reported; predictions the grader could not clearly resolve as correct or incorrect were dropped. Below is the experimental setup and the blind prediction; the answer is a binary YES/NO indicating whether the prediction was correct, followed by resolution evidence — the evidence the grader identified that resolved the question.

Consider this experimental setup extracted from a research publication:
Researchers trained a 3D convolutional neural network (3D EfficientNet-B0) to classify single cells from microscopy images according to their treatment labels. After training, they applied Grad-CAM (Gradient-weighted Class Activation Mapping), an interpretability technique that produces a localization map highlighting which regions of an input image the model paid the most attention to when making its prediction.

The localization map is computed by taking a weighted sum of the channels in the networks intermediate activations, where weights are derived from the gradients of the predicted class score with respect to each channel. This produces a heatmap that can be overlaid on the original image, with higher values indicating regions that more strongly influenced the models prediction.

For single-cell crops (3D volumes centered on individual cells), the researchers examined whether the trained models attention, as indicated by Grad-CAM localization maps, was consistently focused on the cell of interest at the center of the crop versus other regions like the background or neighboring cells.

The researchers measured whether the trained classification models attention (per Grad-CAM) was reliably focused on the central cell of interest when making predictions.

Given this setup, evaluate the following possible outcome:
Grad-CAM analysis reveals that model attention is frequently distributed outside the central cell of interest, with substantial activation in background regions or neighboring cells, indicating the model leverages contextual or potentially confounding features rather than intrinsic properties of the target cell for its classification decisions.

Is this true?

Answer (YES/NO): YES